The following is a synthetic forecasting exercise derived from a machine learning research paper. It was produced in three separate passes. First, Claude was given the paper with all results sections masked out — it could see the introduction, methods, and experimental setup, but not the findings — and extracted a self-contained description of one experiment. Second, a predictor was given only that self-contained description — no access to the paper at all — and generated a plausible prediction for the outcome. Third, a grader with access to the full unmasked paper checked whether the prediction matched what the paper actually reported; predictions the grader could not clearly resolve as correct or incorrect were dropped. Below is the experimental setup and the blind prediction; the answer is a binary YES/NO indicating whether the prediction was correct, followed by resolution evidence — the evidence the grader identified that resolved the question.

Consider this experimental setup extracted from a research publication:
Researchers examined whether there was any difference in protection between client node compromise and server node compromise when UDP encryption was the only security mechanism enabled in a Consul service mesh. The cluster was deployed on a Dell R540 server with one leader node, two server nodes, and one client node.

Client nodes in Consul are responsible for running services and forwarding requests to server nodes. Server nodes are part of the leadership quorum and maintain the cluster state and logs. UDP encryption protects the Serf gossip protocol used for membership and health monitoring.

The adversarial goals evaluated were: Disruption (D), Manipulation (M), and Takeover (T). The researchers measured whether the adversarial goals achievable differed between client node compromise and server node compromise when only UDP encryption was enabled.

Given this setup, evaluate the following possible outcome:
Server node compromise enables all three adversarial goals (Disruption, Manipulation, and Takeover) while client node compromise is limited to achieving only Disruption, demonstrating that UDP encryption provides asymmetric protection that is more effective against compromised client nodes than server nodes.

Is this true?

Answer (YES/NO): NO